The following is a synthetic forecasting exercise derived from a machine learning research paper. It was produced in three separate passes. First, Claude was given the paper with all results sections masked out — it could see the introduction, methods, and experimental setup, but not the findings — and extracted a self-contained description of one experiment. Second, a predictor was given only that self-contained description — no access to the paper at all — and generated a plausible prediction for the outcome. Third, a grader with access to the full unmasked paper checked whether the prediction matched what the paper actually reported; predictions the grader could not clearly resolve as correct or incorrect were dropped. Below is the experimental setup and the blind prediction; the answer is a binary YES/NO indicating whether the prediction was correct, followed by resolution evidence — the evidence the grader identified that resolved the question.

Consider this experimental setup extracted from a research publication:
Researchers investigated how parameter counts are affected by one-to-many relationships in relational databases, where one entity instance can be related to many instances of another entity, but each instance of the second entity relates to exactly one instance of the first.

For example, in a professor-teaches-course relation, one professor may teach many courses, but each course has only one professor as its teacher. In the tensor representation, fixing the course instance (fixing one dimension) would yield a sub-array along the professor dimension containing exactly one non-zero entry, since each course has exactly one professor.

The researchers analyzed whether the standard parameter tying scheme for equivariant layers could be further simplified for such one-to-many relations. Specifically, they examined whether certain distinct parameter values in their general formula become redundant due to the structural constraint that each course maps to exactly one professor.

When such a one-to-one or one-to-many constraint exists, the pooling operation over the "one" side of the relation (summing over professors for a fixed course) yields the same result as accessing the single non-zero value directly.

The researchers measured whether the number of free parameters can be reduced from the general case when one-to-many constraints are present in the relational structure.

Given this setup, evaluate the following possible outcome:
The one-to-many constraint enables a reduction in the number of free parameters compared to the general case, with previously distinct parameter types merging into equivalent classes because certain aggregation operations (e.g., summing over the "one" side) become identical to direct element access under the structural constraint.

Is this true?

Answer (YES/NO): YES